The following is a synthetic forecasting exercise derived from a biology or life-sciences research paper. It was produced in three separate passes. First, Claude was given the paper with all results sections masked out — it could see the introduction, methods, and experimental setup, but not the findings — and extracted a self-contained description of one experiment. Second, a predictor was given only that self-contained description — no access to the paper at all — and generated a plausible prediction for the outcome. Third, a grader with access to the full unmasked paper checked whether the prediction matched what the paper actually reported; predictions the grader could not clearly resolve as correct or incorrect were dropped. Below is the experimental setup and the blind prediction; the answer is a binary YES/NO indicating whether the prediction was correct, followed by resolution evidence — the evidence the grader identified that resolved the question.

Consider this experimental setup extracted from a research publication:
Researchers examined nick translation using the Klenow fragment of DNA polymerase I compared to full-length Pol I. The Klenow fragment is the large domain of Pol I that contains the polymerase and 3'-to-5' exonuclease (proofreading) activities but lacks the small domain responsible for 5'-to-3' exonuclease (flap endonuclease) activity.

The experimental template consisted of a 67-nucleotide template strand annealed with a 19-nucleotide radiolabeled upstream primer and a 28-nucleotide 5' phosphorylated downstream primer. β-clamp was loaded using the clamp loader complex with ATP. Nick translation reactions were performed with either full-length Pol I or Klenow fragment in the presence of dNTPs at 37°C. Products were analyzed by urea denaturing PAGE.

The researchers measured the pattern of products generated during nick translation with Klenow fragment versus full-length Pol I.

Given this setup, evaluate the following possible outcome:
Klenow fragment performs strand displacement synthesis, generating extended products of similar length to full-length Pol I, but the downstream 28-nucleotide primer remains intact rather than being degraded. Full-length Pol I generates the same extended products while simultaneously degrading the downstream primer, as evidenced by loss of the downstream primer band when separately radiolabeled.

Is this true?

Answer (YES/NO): NO